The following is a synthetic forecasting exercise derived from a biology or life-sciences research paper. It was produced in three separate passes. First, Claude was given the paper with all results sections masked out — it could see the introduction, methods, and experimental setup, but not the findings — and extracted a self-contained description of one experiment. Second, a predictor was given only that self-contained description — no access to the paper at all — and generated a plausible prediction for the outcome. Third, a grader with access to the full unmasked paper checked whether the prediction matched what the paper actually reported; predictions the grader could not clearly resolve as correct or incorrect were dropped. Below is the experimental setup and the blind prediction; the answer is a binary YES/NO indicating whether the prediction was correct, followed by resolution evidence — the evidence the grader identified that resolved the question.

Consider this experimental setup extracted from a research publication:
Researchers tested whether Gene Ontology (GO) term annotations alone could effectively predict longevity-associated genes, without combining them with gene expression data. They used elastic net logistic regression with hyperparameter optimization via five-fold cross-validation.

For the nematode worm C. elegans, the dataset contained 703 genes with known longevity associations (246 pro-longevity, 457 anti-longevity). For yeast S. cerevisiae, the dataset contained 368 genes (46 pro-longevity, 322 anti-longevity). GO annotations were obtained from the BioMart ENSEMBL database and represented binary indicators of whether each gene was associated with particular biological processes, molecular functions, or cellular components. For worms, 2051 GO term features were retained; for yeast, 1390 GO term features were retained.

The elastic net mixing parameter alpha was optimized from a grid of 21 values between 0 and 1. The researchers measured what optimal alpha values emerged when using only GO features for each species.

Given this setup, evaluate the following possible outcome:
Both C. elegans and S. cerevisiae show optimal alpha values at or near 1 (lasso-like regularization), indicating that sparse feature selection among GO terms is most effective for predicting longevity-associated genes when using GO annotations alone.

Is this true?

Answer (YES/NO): NO